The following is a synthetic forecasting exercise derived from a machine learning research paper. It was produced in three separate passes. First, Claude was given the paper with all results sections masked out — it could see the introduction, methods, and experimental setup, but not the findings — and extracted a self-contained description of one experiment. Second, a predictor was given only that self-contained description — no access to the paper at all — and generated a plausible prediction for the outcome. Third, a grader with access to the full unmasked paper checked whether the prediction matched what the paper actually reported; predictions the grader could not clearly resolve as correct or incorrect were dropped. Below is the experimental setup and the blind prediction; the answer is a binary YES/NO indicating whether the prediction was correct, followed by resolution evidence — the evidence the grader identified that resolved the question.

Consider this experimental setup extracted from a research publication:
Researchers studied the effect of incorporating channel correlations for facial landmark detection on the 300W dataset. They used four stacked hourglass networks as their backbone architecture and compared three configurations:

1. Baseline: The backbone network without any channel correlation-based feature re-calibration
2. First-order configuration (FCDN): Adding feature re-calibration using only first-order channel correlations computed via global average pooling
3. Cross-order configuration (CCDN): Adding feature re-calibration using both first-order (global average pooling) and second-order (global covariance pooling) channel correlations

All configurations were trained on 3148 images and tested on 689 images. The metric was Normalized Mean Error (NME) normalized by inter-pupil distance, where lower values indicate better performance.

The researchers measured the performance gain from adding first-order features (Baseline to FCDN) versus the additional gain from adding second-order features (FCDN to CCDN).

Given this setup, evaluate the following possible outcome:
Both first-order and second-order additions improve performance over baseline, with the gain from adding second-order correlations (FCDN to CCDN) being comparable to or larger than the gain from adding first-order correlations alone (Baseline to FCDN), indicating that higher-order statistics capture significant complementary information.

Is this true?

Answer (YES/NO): NO